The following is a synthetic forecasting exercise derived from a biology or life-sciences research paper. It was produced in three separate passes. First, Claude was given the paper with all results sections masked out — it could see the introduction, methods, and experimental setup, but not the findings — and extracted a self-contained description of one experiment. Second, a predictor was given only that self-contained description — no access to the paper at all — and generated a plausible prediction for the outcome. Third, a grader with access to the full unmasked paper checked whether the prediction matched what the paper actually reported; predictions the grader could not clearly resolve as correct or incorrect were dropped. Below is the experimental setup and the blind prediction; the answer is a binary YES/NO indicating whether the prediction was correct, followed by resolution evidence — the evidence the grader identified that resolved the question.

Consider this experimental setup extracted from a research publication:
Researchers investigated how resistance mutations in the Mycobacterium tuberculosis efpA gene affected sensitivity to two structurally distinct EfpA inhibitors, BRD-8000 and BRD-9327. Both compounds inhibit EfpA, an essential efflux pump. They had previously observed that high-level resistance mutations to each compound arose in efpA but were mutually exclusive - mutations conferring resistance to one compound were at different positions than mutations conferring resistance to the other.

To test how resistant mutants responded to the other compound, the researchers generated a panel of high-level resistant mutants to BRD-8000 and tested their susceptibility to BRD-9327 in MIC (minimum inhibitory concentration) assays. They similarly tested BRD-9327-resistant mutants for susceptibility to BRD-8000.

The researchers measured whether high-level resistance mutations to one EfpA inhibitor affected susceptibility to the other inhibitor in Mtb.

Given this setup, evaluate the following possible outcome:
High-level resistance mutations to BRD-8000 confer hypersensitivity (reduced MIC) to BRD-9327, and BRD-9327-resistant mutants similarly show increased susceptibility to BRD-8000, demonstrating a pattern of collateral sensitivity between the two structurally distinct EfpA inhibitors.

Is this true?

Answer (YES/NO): YES